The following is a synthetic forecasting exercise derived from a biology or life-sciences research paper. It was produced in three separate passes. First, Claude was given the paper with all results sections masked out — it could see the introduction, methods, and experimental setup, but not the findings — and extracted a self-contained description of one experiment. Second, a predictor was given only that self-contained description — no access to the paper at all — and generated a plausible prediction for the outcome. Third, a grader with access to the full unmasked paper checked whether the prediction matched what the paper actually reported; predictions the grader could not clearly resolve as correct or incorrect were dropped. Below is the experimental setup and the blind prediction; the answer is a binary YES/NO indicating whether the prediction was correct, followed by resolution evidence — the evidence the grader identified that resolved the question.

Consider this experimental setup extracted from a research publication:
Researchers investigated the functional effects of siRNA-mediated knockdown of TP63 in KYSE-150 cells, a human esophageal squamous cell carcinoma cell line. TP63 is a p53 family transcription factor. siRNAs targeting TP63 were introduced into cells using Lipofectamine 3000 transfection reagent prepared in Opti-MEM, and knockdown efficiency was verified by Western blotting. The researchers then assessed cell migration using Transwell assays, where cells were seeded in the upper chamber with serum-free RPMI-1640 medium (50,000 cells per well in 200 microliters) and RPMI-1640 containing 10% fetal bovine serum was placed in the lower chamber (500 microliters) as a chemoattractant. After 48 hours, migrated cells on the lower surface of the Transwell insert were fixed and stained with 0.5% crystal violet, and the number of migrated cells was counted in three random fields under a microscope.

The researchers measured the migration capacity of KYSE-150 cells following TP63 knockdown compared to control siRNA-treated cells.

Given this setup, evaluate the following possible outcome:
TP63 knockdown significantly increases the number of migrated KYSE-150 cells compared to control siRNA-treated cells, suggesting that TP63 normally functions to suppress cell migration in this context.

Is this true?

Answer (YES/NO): NO